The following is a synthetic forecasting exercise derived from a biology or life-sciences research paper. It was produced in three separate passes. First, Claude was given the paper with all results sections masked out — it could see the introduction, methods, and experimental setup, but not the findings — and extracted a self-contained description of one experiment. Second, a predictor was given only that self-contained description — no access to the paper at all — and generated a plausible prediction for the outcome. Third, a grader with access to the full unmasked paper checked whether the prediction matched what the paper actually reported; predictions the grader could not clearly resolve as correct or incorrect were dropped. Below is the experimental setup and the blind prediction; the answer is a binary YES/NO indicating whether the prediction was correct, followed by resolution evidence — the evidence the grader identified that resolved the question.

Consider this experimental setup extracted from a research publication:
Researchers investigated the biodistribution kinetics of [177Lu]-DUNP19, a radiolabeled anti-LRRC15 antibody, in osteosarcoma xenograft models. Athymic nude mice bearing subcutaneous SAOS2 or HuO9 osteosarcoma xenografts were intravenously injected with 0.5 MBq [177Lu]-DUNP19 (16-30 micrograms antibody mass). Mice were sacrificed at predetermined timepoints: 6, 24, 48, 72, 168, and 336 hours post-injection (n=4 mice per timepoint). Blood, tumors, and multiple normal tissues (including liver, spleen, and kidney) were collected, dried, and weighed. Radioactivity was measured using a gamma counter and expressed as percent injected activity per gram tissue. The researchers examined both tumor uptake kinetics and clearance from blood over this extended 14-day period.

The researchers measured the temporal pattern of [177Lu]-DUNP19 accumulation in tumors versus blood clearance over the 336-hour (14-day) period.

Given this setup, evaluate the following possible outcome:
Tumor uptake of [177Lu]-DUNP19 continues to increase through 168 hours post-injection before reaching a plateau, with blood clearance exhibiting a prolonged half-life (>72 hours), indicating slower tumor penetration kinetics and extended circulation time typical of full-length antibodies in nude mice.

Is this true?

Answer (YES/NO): NO